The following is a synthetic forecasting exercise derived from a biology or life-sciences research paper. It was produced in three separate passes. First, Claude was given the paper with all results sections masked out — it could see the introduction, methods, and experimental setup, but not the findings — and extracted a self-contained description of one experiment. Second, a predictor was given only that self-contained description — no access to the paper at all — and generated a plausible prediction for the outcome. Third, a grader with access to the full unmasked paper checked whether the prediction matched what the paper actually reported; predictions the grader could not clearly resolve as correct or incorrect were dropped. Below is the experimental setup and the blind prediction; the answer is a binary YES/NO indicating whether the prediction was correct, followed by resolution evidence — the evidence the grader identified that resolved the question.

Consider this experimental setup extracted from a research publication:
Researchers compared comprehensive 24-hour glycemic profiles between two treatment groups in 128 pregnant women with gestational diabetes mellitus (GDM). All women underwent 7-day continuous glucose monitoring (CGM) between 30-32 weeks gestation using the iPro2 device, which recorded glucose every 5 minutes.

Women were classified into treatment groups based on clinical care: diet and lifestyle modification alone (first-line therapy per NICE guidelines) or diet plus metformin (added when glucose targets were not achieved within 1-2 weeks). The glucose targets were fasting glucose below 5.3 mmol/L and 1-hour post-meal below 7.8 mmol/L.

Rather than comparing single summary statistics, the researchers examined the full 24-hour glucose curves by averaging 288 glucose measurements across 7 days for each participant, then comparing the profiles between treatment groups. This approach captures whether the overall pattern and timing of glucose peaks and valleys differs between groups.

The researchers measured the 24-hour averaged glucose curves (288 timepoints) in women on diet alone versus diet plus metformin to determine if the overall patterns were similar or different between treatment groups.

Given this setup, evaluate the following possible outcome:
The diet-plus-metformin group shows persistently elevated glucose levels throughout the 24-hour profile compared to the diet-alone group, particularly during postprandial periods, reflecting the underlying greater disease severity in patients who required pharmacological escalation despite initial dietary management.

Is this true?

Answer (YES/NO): NO